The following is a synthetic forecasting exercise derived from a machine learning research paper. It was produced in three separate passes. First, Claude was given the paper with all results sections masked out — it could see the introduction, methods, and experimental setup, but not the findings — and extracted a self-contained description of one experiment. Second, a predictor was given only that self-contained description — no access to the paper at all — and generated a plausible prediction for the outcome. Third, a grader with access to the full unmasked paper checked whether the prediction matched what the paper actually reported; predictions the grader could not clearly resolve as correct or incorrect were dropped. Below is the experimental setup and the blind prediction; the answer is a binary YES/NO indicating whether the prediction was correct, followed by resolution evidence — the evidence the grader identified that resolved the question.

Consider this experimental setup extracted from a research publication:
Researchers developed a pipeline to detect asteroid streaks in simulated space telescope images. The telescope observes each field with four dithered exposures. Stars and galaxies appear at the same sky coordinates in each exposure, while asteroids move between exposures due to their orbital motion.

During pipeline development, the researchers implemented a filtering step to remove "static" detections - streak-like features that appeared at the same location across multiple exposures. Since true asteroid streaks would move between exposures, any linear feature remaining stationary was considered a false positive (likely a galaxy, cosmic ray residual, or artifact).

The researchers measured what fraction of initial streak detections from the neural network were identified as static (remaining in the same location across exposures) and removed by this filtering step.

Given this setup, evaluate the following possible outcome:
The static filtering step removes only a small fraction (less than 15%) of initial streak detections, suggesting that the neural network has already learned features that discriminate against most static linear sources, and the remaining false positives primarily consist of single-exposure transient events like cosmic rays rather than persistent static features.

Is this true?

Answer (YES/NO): NO